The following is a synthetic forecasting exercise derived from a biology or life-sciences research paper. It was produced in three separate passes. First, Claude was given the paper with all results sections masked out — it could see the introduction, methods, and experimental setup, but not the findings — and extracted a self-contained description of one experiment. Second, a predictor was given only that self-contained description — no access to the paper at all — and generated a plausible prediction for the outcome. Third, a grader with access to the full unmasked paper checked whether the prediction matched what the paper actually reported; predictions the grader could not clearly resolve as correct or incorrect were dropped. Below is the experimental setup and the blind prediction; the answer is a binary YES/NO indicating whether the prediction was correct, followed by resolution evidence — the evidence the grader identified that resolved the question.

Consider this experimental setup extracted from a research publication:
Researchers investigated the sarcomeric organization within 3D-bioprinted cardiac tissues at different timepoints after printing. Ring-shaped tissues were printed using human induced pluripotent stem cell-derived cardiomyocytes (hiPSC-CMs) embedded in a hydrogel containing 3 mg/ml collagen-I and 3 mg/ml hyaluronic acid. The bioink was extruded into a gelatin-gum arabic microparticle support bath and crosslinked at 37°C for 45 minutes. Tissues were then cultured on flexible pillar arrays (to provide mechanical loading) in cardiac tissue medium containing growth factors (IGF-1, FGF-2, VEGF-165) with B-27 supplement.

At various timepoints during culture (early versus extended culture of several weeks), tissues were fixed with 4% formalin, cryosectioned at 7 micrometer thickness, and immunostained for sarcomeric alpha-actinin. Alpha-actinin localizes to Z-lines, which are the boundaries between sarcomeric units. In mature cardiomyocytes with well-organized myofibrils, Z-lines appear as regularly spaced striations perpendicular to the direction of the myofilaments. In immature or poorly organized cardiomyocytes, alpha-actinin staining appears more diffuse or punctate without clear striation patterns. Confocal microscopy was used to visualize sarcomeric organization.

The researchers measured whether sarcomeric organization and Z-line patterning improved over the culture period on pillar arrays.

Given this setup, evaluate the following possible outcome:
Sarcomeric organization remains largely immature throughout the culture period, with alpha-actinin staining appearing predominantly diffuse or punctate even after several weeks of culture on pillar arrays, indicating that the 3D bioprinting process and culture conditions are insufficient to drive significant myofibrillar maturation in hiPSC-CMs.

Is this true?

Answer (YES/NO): NO